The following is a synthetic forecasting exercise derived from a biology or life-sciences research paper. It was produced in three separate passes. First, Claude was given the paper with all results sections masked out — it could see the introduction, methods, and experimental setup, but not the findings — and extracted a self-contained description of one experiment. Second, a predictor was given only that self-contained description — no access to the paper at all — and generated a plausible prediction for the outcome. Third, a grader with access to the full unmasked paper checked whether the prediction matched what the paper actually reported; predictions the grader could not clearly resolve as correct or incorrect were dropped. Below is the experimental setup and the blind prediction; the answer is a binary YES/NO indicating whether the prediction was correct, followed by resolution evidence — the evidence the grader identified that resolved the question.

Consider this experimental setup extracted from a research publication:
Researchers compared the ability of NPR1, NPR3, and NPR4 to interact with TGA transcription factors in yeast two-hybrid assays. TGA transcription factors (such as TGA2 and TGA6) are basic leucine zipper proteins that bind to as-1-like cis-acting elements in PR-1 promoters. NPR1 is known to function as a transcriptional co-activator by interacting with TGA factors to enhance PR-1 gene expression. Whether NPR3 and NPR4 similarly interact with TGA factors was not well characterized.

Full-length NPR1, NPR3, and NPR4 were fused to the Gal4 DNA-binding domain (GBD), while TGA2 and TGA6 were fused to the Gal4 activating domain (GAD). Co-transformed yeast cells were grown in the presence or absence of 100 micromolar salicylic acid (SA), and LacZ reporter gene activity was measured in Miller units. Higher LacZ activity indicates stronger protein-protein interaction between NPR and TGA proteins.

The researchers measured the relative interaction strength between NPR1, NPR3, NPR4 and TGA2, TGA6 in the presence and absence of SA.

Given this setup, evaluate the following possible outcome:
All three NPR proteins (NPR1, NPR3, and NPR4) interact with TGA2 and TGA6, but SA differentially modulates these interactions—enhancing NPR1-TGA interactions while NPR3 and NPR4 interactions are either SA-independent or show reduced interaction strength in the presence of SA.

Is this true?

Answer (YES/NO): NO